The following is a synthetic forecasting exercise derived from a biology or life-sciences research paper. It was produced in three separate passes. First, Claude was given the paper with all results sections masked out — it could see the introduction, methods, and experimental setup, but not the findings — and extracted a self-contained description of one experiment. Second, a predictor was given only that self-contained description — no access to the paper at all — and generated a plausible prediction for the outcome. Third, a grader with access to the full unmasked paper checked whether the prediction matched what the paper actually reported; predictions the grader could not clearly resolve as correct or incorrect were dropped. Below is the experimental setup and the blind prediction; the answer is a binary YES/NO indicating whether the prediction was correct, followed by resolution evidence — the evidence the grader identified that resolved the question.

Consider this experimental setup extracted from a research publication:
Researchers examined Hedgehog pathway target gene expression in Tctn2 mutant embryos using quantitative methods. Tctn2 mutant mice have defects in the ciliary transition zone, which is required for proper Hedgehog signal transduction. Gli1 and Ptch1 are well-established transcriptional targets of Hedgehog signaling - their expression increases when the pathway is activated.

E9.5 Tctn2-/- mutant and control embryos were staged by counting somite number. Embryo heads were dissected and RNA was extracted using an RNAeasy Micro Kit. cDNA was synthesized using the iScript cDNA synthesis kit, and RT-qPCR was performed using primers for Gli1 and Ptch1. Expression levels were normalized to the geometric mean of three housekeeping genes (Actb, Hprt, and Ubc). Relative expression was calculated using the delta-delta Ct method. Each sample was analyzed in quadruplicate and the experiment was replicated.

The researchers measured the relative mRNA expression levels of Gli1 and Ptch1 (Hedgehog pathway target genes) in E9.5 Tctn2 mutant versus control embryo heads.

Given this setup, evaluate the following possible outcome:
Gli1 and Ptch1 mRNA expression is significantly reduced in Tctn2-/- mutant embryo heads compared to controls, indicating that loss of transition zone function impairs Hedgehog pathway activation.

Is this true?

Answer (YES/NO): YES